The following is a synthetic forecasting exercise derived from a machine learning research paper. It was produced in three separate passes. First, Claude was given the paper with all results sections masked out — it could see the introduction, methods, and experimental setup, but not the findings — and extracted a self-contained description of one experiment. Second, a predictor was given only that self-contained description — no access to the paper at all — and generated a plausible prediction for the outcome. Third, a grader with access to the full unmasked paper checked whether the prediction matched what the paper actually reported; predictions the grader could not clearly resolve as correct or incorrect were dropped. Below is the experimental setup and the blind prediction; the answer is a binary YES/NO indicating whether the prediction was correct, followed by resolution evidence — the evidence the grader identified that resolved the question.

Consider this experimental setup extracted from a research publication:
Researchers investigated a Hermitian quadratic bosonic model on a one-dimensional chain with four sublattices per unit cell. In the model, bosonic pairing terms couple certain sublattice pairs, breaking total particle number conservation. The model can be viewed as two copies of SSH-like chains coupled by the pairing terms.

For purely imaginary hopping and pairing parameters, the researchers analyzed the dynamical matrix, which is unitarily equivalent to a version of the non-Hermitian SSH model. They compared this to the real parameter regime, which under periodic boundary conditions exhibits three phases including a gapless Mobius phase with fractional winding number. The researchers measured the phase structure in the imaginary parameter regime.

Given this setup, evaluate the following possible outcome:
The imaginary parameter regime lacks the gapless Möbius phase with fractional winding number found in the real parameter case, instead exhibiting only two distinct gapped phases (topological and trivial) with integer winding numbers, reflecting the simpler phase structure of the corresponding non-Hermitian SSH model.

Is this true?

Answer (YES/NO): YES